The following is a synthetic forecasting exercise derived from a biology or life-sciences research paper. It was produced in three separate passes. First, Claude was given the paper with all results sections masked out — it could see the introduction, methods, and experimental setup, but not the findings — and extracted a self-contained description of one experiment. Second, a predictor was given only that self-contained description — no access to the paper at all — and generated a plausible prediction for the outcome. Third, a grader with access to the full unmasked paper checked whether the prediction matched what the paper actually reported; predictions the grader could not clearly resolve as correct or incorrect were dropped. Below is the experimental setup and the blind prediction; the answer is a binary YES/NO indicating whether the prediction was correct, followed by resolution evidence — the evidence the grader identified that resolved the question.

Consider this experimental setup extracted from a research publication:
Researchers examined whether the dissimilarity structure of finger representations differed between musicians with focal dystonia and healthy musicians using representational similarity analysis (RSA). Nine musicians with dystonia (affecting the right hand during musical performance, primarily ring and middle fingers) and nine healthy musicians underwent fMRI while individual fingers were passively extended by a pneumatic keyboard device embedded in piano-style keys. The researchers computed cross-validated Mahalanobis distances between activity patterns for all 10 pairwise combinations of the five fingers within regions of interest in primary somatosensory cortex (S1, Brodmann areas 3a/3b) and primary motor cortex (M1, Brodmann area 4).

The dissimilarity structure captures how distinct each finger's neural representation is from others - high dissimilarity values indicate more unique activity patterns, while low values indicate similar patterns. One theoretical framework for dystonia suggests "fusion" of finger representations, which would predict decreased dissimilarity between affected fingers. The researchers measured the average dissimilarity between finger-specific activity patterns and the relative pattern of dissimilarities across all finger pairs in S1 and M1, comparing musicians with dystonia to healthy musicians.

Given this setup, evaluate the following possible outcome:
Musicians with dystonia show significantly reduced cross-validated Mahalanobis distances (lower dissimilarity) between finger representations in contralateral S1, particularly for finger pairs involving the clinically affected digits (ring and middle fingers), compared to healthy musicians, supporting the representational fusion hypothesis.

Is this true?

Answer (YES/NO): NO